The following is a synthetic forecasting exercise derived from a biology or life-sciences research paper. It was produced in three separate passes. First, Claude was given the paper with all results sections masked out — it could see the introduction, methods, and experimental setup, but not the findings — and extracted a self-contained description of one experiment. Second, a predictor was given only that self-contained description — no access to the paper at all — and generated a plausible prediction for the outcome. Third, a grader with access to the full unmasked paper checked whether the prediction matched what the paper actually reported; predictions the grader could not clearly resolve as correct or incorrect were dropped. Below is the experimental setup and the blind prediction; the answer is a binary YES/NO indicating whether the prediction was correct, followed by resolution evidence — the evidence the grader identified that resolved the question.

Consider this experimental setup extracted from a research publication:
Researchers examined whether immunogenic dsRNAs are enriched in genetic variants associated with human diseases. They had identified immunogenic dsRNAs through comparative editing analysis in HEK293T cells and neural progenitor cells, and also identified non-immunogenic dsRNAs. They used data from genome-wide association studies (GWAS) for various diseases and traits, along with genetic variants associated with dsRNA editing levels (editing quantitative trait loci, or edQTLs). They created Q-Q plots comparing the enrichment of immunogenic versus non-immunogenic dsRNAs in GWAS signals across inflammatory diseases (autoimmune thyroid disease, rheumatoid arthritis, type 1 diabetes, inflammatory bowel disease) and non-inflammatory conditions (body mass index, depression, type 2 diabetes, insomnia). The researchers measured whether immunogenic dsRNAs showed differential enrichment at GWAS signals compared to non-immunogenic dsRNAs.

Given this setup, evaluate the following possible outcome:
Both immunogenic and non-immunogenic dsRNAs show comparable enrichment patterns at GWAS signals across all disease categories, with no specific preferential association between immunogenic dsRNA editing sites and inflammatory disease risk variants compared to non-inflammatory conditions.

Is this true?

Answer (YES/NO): NO